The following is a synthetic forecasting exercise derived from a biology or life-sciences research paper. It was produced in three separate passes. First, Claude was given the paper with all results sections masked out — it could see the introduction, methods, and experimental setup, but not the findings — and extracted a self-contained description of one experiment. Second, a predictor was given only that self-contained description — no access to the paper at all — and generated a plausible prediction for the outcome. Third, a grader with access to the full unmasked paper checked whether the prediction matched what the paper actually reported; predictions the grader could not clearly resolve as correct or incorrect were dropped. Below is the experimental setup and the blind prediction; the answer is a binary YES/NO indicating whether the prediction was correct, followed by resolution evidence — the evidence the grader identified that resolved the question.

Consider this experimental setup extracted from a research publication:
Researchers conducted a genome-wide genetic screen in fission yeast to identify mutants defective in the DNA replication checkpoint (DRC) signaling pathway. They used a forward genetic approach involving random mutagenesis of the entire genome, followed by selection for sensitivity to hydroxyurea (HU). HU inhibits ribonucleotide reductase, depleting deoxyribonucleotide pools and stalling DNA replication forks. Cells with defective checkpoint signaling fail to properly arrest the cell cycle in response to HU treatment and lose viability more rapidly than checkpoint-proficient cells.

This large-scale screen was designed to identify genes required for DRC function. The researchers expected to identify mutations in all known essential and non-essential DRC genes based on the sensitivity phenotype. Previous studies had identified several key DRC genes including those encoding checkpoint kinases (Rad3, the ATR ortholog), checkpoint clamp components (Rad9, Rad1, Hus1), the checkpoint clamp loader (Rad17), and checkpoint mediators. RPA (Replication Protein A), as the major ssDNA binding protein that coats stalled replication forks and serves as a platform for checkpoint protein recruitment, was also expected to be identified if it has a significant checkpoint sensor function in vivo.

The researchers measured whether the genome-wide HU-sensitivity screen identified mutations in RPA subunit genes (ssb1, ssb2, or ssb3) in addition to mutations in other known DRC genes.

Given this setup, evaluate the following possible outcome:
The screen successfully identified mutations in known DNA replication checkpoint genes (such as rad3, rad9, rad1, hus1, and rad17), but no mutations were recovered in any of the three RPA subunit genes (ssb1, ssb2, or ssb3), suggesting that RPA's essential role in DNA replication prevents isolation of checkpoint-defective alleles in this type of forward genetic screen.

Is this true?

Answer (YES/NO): YES